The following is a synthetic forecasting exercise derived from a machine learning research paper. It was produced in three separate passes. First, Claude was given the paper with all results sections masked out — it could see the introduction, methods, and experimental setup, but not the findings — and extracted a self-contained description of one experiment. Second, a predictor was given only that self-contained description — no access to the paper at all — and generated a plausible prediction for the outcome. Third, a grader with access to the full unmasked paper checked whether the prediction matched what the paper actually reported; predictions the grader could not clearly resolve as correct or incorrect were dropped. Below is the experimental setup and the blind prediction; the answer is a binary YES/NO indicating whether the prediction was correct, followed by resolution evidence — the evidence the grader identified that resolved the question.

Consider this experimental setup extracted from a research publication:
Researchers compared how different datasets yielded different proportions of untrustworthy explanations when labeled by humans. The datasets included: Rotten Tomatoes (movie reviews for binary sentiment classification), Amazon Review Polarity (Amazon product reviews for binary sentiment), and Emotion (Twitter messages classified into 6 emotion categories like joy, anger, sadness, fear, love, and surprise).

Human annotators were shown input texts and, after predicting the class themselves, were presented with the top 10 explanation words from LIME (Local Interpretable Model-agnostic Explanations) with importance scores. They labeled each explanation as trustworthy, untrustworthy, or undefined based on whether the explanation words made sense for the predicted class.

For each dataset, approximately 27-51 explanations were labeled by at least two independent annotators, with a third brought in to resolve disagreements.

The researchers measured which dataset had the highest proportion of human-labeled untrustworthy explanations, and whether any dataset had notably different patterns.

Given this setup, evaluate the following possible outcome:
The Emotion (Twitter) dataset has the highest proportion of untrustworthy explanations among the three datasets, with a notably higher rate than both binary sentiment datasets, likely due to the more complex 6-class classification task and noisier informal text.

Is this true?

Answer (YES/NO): NO